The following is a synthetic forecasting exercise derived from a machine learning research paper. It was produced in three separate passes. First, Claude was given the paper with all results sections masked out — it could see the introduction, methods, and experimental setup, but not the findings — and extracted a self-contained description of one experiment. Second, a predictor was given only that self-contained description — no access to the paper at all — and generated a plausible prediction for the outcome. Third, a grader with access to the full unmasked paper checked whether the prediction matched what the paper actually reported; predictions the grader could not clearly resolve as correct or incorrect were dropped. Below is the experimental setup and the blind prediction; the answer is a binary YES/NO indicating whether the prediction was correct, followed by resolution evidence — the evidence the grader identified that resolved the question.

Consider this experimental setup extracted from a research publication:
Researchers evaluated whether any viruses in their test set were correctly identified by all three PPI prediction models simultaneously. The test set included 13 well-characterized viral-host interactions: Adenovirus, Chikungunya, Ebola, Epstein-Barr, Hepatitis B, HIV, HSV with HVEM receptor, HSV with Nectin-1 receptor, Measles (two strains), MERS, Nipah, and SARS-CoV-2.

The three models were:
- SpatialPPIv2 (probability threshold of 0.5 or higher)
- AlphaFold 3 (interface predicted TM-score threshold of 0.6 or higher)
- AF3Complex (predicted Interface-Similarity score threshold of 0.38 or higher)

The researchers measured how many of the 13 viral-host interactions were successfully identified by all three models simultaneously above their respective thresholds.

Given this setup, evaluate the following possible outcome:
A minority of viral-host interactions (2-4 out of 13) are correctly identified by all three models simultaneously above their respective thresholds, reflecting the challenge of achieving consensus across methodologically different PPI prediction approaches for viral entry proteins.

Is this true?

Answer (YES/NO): NO